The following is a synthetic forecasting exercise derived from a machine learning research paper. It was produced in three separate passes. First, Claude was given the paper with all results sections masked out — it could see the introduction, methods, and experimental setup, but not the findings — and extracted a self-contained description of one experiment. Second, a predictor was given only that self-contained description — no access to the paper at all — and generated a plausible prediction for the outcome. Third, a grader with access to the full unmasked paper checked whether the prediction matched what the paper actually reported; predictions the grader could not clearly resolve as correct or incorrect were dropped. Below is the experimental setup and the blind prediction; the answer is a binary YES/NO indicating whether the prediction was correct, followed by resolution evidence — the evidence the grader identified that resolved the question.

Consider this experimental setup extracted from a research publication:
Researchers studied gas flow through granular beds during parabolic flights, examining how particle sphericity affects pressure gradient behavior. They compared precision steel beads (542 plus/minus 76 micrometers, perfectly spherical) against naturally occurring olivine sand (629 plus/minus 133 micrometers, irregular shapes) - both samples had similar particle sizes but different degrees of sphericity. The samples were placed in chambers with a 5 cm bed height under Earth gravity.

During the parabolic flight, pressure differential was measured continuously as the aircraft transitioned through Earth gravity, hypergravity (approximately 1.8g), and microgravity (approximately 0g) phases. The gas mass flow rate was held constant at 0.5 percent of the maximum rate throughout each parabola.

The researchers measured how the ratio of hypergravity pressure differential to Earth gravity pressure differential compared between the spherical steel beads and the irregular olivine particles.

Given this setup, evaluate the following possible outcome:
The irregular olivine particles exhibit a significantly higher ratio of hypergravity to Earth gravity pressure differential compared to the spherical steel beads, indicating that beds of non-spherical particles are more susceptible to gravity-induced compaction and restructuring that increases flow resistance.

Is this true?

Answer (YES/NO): NO